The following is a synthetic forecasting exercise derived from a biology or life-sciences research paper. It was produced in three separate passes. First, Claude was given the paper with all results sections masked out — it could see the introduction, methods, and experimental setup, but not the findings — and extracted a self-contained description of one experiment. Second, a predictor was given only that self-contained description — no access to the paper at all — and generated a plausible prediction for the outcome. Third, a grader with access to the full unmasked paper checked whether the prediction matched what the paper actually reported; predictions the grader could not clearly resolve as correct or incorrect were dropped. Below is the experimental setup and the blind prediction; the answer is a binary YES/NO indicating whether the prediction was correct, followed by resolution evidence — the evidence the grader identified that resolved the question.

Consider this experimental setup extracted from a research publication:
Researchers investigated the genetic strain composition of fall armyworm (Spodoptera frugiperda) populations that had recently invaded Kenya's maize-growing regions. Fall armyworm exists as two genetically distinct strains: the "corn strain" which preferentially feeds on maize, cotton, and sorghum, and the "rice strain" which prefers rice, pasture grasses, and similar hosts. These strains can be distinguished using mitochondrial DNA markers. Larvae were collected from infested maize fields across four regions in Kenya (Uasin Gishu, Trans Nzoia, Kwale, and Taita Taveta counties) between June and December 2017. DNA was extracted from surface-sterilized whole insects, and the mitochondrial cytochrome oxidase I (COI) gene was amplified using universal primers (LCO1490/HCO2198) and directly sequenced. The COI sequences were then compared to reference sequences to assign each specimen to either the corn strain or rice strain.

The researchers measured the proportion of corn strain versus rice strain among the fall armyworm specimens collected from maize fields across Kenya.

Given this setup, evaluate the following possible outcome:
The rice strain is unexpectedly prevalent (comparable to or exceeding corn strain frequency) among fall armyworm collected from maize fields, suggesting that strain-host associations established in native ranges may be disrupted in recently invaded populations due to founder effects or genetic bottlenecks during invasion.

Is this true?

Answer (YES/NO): YES